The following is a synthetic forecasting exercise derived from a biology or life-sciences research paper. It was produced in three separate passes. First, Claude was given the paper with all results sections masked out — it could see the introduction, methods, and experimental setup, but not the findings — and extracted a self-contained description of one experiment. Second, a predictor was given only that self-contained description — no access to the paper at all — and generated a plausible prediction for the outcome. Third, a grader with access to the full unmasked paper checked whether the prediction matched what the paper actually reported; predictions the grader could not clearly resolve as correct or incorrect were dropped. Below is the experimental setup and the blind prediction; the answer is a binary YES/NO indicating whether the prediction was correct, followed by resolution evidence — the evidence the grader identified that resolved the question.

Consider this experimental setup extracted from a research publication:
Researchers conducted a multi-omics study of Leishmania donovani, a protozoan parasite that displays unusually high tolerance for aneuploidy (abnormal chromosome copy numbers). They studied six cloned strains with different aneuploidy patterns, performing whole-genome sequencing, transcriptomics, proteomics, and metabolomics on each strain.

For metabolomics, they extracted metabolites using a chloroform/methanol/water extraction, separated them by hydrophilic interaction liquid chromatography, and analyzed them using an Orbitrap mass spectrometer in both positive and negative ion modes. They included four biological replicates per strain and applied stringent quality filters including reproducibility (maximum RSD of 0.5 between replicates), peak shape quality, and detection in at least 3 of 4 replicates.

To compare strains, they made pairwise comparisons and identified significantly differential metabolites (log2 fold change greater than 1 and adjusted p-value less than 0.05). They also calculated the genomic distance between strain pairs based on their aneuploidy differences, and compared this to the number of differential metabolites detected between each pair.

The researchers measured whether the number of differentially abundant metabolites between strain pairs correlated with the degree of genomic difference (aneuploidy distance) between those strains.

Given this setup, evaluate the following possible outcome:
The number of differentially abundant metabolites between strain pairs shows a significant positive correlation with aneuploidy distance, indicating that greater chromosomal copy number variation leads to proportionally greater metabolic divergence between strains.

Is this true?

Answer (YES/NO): YES